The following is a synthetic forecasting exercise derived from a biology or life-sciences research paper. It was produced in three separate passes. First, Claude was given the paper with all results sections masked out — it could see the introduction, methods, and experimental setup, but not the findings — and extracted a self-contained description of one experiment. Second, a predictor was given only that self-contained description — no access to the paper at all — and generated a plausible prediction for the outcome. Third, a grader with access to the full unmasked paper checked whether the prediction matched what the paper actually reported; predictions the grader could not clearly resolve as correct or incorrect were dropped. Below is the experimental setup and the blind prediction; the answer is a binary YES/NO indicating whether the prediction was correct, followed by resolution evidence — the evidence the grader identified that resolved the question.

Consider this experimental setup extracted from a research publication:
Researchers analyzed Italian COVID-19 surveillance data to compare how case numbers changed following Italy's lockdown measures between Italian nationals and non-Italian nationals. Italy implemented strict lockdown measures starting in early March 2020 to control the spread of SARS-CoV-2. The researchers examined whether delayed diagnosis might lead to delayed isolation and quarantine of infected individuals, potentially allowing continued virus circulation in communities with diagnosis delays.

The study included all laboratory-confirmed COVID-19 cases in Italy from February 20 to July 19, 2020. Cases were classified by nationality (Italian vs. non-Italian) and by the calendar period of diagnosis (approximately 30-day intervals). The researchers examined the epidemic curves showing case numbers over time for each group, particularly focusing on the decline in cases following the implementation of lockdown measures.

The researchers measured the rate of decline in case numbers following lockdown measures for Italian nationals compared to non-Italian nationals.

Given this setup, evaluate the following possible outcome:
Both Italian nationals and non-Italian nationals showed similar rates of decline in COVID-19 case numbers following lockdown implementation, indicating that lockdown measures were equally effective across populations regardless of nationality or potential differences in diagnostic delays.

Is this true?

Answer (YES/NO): NO